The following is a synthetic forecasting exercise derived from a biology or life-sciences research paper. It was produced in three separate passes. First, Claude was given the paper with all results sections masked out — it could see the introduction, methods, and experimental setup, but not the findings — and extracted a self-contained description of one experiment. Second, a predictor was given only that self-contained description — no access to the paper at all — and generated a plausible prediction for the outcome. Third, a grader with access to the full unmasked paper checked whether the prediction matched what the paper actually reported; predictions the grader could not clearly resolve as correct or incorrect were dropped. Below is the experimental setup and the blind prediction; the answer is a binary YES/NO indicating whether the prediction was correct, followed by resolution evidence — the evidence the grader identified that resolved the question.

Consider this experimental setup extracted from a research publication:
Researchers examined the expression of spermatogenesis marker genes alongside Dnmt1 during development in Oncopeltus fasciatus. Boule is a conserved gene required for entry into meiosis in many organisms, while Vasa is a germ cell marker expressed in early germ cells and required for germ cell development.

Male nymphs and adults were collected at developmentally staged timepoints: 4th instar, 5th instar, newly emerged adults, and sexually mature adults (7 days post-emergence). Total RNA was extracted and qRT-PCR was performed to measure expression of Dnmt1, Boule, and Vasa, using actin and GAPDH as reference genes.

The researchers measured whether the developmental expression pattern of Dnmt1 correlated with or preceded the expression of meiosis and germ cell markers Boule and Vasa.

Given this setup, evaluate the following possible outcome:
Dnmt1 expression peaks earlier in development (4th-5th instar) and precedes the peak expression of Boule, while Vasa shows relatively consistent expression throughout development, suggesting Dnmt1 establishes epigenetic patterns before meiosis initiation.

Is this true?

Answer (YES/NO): NO